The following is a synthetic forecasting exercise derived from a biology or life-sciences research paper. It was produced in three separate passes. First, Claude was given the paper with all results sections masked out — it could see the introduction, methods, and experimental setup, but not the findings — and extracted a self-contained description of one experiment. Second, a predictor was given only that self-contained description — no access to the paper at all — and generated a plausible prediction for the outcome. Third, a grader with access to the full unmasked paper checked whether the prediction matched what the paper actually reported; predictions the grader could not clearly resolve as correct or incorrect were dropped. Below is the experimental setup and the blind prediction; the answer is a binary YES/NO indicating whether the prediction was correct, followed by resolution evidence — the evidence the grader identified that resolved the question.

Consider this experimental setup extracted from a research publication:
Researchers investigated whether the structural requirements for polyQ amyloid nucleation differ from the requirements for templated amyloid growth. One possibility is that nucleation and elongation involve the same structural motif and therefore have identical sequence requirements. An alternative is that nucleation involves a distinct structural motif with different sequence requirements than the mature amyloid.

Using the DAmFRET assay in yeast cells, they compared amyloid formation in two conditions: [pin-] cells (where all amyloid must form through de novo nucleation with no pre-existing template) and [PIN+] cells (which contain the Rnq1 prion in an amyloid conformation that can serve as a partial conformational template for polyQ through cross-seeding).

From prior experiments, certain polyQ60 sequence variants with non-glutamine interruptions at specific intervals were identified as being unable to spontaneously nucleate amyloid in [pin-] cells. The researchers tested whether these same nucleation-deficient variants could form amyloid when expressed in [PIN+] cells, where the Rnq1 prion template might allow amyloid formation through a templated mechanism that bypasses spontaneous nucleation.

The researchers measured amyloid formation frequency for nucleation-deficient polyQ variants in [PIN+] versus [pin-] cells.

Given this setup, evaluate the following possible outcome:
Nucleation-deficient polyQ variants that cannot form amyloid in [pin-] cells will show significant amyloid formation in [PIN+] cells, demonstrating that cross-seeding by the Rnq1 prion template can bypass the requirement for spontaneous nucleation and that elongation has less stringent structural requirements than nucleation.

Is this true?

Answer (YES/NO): NO